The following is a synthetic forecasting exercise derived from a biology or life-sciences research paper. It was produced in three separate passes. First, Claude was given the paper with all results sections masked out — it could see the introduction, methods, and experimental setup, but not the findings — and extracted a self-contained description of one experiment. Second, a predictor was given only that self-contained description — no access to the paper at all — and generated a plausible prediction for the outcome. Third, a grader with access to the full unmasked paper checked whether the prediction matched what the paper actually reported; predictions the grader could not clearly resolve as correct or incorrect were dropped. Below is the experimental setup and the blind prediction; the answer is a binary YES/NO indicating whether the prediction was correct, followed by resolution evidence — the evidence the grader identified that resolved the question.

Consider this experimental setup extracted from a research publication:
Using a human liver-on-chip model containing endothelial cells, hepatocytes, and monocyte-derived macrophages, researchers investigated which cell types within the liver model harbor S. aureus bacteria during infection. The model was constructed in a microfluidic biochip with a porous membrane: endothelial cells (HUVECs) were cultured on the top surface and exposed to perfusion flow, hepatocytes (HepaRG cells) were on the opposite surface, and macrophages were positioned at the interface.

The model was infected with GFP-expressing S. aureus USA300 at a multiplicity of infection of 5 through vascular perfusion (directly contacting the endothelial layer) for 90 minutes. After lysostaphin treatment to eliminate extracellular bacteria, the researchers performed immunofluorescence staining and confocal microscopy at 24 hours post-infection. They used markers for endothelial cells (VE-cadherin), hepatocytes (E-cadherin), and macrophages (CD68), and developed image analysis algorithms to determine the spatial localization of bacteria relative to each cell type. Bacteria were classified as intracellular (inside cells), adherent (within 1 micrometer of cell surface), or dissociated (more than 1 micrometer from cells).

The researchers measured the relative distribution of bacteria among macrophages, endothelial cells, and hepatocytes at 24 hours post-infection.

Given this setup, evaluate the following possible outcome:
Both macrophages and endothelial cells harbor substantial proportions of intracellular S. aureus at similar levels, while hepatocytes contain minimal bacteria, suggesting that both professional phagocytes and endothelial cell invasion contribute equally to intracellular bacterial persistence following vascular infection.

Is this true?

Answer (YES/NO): NO